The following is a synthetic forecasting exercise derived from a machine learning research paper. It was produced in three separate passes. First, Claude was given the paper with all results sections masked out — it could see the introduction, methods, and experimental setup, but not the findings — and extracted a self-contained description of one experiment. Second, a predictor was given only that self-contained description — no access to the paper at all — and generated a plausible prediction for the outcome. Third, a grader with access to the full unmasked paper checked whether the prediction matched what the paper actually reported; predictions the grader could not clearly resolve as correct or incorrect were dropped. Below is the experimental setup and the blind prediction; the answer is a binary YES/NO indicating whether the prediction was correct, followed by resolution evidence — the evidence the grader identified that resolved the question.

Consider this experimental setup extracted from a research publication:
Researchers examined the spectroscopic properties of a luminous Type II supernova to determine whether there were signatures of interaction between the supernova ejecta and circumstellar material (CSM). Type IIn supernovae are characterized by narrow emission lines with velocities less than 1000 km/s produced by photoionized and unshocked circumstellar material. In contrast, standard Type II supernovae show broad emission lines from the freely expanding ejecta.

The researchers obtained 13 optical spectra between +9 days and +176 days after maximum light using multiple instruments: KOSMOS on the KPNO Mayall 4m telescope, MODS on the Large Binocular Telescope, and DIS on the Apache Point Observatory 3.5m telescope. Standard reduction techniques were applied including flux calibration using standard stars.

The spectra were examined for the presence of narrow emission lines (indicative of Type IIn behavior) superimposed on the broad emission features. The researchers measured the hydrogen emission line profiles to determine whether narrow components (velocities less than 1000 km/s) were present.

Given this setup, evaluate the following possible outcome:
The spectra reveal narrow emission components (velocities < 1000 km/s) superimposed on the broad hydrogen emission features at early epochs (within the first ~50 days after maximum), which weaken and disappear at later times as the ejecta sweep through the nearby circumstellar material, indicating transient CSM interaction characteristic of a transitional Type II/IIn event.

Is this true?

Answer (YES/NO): NO